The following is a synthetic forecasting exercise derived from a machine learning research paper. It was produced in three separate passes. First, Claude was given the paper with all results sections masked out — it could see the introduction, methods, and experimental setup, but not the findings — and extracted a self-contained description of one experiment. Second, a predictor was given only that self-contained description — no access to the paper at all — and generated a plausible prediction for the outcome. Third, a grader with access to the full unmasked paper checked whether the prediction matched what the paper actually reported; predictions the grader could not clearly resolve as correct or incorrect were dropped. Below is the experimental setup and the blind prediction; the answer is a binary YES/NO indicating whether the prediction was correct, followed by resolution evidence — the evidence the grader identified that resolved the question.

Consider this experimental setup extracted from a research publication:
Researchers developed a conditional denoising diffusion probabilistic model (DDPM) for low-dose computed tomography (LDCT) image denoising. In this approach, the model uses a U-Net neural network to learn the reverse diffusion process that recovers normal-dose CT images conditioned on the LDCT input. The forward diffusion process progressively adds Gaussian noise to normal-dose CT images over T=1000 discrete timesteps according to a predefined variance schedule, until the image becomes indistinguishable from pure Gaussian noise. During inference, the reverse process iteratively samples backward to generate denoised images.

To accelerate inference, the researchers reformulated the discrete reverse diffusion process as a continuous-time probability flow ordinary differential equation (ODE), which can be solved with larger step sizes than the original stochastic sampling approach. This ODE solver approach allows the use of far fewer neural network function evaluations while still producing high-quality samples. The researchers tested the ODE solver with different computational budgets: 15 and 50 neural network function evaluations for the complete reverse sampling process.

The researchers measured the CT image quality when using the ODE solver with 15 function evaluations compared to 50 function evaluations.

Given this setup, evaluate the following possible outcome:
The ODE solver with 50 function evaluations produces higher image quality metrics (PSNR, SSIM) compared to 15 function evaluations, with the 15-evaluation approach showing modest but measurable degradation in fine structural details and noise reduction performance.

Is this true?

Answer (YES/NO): NO